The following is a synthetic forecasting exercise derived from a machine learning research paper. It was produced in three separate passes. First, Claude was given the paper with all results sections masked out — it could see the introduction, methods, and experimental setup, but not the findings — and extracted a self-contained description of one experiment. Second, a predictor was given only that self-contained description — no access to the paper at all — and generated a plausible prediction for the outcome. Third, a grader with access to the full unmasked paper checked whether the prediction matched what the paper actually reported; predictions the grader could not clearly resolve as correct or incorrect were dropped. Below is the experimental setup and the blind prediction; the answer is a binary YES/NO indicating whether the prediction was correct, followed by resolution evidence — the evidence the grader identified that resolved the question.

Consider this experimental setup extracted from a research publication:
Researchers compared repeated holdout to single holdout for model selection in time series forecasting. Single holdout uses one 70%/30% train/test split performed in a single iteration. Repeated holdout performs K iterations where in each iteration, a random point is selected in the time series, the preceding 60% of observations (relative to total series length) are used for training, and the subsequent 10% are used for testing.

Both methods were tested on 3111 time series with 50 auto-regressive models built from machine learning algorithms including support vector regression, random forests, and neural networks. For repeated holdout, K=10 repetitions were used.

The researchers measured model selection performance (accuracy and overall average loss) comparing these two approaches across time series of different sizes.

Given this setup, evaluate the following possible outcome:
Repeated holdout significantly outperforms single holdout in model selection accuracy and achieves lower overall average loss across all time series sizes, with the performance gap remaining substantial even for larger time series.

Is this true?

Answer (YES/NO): YES